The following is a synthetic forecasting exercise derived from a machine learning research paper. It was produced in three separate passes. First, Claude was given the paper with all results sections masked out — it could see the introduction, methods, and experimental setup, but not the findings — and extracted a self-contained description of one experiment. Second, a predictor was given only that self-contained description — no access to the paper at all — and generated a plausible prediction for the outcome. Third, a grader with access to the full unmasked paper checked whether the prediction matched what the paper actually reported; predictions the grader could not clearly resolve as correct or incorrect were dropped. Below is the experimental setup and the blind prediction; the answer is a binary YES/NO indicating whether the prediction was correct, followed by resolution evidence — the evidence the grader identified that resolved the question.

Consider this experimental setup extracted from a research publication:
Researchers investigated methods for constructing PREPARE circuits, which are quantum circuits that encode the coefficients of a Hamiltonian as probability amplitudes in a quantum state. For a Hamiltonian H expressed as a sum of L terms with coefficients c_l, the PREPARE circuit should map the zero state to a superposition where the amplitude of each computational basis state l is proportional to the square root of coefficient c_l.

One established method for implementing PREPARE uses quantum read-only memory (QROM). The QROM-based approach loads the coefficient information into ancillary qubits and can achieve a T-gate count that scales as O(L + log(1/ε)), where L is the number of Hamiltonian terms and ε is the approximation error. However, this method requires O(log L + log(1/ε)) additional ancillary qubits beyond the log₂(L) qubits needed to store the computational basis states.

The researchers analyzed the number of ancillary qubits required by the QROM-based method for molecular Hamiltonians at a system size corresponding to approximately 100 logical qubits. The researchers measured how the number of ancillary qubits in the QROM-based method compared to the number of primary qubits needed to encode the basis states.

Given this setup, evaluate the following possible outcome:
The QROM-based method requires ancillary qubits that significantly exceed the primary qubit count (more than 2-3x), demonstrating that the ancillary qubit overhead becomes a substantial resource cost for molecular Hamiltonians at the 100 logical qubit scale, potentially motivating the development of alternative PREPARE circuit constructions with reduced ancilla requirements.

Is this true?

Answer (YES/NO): NO